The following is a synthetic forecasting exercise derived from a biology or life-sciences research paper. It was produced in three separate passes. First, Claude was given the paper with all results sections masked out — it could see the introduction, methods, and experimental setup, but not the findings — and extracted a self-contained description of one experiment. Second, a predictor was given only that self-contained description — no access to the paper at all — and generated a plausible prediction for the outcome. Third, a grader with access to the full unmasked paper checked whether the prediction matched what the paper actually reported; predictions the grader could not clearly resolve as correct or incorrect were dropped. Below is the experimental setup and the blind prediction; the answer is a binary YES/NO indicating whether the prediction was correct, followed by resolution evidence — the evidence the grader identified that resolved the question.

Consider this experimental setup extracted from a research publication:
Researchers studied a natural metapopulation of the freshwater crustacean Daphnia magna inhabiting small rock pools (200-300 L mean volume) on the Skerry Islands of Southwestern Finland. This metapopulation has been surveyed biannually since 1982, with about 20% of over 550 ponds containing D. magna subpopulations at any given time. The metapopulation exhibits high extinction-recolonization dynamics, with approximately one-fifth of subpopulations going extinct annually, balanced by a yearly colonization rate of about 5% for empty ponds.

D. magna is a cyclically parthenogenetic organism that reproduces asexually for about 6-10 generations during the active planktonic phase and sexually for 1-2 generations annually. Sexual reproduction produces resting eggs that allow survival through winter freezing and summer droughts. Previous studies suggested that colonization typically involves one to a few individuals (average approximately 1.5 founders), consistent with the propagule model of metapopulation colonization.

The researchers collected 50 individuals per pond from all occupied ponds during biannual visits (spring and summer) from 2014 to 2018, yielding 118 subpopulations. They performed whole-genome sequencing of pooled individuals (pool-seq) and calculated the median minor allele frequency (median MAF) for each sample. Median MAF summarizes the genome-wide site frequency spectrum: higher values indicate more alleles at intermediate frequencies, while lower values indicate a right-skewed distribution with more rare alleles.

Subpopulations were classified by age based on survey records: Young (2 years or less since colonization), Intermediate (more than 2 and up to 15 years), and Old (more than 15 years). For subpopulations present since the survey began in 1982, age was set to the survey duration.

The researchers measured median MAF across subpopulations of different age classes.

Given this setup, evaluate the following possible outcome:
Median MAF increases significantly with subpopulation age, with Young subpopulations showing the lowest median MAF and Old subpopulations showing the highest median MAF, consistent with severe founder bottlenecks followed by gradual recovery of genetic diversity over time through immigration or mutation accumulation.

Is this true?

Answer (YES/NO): NO